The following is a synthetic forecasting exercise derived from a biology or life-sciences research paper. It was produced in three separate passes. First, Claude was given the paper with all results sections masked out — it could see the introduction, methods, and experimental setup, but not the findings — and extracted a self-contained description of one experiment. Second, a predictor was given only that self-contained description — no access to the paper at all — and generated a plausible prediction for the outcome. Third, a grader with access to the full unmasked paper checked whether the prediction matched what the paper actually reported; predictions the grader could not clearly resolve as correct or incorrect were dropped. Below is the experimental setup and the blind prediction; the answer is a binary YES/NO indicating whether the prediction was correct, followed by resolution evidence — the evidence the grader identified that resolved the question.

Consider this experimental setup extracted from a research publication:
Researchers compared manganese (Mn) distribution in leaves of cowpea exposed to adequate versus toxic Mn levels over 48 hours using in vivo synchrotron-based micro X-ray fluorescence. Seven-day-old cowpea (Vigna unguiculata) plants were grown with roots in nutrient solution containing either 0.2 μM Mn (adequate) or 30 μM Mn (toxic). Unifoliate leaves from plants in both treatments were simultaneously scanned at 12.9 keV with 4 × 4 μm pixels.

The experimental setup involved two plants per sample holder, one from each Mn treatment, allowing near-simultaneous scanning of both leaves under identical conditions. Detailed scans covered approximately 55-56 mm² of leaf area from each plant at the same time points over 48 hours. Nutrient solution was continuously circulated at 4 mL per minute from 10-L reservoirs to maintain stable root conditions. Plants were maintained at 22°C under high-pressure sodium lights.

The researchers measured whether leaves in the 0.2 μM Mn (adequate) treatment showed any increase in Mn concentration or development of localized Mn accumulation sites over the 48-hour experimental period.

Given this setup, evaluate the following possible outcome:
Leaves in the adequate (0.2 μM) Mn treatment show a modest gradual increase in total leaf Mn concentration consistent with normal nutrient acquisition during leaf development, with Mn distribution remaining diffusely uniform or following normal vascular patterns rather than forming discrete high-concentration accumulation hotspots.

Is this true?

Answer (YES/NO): NO